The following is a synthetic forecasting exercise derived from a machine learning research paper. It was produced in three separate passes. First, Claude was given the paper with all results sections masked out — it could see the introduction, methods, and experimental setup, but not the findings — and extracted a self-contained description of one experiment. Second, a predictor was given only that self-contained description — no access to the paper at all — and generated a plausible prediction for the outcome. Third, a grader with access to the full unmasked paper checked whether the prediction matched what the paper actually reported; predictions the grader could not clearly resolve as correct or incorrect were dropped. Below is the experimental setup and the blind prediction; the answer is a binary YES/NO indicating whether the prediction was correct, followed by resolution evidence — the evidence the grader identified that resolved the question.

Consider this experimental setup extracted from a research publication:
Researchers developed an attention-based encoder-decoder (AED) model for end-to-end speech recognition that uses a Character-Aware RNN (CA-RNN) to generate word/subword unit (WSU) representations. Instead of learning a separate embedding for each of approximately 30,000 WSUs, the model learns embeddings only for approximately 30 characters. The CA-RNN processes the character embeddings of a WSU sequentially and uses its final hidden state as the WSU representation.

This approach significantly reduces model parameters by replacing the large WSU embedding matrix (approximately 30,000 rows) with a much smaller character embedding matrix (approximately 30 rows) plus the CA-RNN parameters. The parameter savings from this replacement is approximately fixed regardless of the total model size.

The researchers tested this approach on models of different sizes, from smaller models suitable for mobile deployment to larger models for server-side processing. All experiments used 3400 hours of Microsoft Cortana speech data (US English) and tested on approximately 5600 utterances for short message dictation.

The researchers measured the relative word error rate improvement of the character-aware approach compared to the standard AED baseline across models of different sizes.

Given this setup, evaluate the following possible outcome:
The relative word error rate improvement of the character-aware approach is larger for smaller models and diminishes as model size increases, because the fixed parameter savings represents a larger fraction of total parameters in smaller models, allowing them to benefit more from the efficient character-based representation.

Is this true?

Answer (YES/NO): NO